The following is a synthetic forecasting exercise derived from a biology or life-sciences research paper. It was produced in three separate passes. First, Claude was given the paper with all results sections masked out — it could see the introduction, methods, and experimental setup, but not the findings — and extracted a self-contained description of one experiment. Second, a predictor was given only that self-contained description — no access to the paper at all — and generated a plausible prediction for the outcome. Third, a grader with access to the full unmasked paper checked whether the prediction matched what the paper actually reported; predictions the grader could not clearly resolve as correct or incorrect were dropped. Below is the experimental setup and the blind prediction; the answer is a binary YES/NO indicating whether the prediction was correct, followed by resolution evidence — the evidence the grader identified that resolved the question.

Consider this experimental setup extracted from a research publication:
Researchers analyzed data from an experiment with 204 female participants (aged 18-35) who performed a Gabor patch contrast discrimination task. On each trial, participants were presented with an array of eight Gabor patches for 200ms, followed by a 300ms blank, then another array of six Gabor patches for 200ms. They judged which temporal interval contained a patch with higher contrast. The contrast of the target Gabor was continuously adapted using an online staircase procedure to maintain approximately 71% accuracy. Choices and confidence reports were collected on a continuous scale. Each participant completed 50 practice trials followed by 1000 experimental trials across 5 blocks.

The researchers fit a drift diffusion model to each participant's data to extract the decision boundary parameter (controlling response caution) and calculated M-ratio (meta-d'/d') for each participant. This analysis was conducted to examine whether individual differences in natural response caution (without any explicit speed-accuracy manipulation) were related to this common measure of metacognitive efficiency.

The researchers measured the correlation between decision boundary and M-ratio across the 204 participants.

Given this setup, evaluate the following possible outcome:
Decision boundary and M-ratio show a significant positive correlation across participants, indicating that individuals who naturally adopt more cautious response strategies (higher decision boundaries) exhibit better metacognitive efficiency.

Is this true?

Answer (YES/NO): NO